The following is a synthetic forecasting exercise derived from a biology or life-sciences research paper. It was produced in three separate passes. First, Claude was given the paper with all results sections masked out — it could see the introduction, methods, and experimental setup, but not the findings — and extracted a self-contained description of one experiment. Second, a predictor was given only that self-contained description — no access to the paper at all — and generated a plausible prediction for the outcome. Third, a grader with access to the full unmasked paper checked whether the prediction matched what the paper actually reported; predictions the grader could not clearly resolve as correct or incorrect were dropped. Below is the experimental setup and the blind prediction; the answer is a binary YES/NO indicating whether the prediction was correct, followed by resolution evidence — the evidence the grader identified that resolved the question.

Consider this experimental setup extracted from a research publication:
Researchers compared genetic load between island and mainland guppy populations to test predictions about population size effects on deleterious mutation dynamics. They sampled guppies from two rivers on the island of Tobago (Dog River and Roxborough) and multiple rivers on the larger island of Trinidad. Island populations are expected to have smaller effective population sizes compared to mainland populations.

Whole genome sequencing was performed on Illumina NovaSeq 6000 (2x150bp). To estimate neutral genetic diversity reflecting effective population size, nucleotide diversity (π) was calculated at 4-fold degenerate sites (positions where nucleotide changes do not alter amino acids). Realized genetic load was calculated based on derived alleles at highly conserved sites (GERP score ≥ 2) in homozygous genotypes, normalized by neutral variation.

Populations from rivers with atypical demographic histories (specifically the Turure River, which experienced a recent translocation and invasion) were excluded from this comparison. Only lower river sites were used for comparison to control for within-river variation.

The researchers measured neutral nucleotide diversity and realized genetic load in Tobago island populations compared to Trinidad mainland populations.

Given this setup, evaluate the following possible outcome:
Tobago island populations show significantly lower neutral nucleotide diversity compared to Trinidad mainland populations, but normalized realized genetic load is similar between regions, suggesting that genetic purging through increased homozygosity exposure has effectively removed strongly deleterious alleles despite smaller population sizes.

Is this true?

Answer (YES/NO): NO